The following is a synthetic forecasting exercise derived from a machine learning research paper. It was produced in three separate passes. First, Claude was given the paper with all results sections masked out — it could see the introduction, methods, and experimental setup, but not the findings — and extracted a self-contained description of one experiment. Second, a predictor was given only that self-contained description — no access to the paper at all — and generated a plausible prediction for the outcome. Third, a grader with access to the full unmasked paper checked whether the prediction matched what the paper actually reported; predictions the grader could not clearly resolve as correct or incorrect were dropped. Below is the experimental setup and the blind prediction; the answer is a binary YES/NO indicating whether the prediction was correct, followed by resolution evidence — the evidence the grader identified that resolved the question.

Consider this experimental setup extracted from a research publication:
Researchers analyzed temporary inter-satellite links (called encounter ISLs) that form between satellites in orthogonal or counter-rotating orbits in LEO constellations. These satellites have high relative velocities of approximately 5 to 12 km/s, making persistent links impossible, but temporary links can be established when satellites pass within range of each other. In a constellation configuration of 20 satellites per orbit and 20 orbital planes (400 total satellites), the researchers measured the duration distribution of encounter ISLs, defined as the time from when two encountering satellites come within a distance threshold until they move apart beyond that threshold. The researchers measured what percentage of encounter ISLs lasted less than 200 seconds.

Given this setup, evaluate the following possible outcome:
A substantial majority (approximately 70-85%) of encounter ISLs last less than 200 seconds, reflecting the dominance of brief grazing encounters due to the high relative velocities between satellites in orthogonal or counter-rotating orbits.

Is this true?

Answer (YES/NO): YES